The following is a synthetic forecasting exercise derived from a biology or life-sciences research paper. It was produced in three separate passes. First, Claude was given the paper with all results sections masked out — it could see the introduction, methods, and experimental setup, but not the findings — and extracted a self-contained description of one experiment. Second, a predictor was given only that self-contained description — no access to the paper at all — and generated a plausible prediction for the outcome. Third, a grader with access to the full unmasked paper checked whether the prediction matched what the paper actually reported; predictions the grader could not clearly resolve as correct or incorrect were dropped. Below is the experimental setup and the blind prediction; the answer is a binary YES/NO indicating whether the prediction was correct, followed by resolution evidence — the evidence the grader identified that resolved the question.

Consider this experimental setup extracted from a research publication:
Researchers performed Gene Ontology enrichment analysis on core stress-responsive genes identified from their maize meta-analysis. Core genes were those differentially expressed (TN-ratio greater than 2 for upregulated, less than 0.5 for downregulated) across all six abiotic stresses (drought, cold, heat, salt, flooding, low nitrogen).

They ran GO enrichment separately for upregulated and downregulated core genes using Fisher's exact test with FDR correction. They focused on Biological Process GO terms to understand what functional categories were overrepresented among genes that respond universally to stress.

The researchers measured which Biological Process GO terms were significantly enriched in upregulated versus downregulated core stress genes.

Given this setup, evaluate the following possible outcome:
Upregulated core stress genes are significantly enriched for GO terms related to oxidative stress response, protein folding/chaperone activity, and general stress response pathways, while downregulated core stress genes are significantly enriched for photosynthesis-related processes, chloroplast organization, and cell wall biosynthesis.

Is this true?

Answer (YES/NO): NO